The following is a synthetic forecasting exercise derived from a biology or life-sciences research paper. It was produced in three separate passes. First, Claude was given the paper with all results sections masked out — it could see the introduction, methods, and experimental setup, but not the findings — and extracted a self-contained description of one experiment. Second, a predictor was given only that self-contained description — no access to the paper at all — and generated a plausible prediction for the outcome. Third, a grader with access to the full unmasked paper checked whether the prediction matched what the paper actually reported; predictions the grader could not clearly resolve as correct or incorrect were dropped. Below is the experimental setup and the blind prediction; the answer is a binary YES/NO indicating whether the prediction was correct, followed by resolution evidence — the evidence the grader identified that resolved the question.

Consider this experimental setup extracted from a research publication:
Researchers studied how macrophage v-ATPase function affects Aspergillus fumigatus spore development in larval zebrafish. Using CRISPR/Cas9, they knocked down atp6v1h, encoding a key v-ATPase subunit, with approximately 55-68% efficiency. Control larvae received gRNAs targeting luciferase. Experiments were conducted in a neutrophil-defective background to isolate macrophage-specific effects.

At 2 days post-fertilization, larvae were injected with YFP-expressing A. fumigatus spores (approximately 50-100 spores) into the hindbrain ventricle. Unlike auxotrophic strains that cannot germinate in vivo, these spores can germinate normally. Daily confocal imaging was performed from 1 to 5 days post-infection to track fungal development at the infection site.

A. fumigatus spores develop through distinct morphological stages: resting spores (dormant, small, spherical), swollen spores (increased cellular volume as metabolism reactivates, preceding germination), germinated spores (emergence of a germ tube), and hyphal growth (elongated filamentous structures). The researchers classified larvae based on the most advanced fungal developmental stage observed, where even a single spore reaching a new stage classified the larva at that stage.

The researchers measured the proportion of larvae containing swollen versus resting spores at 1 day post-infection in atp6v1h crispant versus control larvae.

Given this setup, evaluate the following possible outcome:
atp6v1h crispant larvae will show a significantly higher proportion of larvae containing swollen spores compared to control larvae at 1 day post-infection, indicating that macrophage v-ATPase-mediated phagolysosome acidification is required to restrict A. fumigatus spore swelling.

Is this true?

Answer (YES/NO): NO